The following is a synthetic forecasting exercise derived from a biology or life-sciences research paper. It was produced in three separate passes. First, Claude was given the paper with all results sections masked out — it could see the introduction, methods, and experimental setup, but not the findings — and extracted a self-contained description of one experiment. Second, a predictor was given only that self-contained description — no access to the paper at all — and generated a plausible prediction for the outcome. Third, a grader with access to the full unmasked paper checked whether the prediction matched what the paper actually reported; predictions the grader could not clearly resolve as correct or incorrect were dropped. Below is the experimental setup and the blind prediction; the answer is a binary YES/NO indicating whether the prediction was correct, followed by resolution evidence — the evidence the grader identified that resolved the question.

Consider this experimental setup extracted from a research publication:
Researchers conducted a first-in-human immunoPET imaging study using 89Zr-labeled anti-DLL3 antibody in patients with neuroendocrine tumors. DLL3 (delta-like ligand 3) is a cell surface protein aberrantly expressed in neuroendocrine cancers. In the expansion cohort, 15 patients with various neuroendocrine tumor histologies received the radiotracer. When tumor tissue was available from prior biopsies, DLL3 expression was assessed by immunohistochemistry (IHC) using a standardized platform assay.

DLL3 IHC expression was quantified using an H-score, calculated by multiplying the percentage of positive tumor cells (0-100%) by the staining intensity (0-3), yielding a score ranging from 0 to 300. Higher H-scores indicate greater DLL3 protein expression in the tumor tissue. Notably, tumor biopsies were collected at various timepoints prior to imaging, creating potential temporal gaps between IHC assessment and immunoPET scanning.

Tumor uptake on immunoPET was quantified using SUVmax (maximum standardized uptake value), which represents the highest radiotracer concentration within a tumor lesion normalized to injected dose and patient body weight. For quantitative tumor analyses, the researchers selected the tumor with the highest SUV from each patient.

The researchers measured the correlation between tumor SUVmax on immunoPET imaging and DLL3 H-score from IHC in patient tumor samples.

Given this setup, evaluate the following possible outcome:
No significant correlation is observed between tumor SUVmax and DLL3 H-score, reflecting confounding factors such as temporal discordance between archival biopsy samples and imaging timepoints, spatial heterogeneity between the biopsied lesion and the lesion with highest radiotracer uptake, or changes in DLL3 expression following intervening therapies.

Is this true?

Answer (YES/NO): NO